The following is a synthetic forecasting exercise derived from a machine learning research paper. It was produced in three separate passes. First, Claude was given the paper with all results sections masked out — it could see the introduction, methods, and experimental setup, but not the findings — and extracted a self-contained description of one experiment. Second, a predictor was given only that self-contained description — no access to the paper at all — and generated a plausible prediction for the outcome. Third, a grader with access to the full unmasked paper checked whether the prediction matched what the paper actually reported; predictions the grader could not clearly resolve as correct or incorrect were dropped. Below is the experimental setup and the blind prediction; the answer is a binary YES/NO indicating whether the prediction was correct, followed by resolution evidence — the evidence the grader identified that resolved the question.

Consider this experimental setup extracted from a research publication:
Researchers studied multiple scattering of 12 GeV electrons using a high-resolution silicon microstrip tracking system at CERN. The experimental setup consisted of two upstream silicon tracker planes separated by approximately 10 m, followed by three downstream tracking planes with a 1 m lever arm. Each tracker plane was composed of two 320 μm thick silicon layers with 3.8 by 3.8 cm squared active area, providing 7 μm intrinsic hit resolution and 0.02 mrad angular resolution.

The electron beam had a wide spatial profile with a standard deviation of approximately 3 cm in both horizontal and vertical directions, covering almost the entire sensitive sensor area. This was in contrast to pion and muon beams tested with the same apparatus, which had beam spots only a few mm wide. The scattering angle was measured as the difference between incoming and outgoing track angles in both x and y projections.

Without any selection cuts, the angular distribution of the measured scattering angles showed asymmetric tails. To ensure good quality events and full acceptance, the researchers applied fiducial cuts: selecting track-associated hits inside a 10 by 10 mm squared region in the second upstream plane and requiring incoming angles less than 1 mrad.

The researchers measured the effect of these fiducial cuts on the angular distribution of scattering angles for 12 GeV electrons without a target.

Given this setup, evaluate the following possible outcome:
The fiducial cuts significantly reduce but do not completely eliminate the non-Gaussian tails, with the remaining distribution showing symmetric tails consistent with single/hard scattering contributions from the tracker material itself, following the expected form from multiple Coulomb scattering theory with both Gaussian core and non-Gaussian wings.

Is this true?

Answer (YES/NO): YES